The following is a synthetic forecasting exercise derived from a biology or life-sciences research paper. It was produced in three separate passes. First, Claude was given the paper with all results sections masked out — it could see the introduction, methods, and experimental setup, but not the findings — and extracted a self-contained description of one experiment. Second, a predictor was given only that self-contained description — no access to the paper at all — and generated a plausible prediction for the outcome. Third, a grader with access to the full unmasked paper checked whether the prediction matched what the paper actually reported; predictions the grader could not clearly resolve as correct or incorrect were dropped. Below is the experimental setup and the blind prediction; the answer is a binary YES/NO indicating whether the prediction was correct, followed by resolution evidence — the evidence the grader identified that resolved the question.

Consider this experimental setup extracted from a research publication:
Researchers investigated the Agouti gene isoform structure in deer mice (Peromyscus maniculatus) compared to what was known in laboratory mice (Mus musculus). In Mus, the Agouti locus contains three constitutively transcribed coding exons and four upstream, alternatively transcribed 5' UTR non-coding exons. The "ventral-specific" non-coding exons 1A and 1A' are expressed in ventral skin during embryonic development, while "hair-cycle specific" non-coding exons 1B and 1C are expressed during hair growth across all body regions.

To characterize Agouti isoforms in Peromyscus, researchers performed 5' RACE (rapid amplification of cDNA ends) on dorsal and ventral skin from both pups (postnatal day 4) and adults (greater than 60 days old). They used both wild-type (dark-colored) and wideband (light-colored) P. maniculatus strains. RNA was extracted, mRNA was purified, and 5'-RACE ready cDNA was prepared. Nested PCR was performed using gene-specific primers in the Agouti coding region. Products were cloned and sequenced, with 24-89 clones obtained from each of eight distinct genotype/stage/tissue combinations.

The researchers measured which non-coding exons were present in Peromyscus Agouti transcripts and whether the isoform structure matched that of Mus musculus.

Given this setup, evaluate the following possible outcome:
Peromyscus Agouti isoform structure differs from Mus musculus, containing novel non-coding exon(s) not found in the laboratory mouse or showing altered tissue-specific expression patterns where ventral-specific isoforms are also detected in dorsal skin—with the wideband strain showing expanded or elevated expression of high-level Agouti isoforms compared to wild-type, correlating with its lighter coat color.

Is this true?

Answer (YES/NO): YES